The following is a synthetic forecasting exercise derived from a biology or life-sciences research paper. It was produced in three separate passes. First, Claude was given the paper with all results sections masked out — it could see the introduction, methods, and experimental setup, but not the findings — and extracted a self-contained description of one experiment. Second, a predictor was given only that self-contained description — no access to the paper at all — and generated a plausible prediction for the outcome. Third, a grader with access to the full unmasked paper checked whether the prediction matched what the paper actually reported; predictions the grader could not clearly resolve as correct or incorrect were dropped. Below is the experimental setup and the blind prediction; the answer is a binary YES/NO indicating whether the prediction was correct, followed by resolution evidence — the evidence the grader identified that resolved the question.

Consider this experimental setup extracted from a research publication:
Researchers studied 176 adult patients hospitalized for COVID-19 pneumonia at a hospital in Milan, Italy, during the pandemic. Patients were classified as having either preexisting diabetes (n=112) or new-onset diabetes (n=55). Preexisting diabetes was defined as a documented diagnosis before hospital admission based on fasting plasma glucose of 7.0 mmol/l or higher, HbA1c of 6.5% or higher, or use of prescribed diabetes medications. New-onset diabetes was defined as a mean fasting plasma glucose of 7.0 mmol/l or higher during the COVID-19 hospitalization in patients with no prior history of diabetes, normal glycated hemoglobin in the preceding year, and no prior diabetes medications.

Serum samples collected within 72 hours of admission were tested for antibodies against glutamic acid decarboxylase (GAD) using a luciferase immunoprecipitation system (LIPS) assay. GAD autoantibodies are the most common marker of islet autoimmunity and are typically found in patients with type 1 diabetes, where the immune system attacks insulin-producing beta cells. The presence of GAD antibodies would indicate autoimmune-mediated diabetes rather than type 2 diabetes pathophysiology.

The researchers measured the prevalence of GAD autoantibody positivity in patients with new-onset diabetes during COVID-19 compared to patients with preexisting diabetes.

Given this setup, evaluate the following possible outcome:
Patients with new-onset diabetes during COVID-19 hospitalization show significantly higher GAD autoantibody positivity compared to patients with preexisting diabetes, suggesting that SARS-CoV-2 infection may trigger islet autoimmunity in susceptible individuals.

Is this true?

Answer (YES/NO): NO